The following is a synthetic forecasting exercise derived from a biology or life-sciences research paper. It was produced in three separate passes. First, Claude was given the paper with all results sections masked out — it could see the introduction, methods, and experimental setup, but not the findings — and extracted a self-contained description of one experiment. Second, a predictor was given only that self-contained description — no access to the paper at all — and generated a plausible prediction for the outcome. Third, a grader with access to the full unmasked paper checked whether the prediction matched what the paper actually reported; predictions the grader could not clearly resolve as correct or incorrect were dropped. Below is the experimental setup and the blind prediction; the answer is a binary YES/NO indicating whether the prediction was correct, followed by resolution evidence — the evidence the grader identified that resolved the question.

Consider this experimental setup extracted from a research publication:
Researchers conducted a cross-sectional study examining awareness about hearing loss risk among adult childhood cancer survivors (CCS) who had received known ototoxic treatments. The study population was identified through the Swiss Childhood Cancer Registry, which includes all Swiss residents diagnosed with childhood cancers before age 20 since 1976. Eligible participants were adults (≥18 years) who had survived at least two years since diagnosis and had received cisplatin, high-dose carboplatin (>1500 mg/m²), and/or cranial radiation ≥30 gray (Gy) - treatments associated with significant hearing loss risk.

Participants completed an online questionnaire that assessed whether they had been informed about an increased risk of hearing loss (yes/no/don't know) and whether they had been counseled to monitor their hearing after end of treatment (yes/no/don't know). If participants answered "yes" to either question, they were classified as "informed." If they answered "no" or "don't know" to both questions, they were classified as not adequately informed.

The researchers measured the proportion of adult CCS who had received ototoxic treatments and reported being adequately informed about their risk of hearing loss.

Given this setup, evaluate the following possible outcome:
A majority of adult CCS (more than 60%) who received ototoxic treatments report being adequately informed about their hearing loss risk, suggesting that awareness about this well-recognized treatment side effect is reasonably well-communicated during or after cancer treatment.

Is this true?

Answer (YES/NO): NO